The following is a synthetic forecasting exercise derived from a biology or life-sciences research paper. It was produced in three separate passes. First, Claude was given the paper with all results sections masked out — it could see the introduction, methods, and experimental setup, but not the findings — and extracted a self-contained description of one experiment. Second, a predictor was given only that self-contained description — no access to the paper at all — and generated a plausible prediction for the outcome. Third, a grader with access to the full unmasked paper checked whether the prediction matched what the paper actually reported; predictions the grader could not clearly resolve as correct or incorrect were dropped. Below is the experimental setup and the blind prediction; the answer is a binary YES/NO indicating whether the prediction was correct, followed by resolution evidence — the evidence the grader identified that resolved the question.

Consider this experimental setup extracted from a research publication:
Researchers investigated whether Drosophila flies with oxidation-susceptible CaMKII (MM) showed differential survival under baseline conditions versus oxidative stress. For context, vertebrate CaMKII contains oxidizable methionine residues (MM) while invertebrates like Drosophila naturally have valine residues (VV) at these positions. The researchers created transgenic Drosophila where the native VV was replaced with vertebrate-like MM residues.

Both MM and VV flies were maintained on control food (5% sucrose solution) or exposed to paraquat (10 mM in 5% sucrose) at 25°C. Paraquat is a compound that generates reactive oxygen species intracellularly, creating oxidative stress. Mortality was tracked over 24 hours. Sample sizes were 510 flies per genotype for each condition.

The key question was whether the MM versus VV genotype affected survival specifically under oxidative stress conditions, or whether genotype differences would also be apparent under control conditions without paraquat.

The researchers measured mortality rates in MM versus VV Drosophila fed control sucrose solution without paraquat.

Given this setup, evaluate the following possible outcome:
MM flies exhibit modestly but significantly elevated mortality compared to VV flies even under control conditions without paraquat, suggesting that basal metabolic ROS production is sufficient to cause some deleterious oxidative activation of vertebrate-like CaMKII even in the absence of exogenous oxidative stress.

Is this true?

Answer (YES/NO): NO